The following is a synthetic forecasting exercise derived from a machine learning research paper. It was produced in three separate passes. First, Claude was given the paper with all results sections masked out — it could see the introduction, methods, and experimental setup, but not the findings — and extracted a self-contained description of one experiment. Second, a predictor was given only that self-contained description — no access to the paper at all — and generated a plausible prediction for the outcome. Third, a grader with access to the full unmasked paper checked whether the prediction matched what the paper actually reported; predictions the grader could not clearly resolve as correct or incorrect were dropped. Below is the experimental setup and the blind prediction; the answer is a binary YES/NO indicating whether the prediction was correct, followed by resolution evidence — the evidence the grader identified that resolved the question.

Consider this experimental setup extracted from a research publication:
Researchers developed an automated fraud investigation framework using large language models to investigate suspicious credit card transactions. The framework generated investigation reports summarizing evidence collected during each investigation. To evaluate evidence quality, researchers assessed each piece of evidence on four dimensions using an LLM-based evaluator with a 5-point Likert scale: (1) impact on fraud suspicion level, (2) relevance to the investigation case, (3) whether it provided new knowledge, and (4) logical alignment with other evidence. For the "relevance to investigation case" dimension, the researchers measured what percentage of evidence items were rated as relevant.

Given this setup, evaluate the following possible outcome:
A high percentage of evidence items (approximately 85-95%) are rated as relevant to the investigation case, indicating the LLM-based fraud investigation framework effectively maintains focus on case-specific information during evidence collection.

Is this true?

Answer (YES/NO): NO